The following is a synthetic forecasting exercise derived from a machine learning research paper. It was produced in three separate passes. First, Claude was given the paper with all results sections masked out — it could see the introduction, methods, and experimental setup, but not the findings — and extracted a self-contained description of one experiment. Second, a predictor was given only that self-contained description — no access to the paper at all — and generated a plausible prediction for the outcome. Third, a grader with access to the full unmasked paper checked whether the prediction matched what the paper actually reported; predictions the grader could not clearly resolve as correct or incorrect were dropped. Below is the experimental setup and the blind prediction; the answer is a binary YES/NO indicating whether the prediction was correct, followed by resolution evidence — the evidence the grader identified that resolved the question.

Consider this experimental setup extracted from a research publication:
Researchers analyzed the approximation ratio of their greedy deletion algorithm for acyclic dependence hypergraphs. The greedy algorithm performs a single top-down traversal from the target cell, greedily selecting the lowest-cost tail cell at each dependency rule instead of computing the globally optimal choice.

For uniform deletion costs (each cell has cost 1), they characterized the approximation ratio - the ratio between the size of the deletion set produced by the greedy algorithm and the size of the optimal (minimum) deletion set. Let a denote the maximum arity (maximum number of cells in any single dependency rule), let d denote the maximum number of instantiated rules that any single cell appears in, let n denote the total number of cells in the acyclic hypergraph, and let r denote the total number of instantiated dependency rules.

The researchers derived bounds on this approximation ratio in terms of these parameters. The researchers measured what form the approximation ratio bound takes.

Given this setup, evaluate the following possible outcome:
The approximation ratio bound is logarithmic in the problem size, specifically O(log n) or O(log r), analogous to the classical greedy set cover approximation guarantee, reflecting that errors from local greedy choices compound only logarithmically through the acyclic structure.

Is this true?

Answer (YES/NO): NO